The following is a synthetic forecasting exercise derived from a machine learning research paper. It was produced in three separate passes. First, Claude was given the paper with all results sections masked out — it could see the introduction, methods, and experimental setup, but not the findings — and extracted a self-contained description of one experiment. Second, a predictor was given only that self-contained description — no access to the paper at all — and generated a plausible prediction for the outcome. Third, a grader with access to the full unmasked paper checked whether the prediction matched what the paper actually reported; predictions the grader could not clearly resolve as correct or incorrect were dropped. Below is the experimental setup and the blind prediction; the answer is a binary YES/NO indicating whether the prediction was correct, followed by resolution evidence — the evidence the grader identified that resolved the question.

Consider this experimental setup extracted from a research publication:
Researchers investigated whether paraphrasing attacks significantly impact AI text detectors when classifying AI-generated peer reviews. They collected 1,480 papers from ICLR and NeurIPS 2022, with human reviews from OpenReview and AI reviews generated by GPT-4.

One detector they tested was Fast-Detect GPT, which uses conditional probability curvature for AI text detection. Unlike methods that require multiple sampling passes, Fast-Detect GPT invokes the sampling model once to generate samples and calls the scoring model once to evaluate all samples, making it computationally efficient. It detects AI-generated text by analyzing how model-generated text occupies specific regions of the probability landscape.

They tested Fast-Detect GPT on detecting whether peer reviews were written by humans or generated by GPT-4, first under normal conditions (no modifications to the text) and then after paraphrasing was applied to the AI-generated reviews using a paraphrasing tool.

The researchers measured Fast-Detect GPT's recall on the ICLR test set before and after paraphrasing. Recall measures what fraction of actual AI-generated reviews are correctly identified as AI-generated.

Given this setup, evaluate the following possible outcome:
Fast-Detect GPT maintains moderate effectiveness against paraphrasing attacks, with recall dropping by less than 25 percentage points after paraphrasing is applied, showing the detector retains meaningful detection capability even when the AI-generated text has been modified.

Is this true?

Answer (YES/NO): NO